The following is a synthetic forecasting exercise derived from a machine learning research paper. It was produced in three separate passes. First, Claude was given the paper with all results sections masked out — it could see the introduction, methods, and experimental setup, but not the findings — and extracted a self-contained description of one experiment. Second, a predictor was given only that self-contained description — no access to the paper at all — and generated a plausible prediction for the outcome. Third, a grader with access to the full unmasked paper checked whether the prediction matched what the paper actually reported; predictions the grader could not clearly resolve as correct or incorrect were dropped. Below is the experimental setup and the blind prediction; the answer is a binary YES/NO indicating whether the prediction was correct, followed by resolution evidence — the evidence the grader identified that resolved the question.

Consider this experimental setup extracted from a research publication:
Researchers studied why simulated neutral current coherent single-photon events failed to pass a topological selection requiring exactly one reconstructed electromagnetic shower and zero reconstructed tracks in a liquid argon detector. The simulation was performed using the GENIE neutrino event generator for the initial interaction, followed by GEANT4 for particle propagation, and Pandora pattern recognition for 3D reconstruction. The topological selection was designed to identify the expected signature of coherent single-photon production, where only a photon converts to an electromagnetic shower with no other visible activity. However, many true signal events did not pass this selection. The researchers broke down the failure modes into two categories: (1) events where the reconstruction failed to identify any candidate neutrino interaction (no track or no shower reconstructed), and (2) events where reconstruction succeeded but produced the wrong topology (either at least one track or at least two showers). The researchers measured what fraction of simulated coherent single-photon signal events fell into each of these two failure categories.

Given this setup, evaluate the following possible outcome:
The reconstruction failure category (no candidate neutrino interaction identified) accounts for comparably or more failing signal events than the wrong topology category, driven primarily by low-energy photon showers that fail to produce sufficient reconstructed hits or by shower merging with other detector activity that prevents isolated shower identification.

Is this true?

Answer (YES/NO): NO